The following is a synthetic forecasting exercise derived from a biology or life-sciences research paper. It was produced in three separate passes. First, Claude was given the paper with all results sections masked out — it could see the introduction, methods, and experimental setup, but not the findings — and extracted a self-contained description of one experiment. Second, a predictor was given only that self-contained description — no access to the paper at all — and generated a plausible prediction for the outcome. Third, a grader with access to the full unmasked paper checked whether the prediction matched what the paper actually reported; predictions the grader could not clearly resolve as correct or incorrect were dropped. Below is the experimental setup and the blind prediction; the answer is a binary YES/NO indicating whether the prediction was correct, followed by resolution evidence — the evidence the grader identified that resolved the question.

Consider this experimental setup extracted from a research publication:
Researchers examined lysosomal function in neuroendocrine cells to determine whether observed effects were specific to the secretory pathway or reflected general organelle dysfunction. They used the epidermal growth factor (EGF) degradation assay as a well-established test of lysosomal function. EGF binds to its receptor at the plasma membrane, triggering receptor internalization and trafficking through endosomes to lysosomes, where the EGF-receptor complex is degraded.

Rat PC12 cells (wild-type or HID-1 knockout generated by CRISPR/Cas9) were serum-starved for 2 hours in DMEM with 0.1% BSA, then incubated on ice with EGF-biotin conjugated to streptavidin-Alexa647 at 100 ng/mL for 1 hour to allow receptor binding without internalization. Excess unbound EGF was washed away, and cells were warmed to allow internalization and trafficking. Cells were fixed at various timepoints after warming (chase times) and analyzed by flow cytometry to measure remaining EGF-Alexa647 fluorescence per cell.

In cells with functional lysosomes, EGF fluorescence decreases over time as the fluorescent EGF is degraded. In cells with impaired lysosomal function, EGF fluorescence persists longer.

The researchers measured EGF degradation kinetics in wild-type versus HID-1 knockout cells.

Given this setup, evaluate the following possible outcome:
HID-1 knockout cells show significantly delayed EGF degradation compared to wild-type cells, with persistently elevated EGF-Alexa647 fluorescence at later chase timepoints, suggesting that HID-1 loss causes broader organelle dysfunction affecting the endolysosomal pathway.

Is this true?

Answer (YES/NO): NO